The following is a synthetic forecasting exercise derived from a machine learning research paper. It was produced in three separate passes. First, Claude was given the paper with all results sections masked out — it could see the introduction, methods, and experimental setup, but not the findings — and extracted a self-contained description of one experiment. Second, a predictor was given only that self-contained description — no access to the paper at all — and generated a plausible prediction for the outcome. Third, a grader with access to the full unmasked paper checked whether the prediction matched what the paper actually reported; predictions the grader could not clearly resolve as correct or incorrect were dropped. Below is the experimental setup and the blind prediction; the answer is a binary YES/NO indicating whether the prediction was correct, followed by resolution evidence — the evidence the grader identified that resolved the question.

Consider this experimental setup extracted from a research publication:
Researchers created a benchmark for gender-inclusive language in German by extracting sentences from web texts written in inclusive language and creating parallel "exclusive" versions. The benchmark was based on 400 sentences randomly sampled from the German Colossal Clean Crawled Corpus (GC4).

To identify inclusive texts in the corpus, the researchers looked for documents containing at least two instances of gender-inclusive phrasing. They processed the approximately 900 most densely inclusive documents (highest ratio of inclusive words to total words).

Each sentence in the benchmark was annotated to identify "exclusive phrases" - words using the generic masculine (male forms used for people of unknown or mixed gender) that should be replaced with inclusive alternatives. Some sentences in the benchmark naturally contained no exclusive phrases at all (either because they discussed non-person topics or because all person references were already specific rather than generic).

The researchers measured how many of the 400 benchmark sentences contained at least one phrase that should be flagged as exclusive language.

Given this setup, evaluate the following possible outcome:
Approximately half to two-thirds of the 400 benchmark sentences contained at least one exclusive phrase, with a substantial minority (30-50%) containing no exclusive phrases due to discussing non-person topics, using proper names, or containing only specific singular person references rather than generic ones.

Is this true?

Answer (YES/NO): YES